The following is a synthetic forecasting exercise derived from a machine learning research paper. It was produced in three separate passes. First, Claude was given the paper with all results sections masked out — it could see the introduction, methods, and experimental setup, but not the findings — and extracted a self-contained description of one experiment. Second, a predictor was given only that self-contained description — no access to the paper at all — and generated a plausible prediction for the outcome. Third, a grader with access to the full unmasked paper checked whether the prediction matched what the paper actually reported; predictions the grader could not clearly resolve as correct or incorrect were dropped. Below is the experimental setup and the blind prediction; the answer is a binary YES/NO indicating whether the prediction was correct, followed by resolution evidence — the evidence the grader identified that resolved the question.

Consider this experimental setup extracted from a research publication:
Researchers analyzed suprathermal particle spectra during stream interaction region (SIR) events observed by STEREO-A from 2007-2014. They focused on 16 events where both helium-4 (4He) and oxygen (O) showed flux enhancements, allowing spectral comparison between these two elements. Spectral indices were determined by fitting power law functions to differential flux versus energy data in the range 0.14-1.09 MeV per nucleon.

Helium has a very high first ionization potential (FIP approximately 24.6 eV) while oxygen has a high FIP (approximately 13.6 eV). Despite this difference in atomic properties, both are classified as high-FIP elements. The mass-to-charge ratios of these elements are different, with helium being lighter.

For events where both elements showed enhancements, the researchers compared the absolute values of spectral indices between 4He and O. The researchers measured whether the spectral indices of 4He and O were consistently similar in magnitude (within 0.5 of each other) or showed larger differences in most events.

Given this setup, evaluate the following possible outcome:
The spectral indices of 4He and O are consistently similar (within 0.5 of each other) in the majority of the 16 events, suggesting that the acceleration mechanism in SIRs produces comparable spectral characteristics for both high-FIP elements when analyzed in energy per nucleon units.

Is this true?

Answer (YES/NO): NO